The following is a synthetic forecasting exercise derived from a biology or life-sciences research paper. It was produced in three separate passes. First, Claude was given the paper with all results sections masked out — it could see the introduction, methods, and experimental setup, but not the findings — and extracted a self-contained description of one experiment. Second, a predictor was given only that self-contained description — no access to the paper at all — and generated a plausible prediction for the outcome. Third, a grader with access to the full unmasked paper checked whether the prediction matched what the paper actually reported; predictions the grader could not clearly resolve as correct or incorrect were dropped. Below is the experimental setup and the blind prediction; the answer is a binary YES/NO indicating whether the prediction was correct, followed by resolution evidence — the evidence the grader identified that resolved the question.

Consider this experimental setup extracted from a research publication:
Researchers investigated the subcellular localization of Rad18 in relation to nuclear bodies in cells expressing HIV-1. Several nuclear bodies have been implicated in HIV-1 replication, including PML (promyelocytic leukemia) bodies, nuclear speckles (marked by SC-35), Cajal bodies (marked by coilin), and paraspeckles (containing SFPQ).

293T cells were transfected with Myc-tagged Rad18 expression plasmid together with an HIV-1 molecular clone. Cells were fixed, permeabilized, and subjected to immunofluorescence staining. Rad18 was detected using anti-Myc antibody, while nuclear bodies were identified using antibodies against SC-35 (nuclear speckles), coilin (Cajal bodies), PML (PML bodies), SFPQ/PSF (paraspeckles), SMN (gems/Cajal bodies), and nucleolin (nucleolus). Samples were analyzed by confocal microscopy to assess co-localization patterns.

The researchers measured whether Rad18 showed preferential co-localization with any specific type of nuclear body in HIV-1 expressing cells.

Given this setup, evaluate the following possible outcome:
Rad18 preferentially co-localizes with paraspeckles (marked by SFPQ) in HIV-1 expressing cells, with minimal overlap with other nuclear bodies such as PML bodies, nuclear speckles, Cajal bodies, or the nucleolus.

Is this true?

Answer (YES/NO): NO